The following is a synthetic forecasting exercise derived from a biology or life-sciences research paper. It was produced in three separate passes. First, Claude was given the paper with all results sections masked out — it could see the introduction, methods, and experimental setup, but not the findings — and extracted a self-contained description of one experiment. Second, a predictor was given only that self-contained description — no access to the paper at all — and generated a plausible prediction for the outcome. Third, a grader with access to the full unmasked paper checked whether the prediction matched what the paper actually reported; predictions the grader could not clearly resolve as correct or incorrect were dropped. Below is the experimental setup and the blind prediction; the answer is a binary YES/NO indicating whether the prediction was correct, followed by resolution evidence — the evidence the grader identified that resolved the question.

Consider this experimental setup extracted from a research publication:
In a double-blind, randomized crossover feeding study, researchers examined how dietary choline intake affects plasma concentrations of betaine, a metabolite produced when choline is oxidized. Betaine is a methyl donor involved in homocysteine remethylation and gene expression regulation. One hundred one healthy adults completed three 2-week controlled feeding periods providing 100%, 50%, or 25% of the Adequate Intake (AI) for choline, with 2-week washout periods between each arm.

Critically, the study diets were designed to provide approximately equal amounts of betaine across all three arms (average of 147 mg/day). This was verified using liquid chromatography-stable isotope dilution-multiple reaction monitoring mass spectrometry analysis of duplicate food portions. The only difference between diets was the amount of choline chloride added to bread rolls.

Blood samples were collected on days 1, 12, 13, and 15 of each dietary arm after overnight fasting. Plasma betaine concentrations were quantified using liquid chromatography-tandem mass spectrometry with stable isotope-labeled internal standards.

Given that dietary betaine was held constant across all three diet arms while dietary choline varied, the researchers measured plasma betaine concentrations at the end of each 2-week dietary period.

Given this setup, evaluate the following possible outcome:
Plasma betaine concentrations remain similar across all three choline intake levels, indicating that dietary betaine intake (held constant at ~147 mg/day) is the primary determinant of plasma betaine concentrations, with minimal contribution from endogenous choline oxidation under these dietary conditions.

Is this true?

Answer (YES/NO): NO